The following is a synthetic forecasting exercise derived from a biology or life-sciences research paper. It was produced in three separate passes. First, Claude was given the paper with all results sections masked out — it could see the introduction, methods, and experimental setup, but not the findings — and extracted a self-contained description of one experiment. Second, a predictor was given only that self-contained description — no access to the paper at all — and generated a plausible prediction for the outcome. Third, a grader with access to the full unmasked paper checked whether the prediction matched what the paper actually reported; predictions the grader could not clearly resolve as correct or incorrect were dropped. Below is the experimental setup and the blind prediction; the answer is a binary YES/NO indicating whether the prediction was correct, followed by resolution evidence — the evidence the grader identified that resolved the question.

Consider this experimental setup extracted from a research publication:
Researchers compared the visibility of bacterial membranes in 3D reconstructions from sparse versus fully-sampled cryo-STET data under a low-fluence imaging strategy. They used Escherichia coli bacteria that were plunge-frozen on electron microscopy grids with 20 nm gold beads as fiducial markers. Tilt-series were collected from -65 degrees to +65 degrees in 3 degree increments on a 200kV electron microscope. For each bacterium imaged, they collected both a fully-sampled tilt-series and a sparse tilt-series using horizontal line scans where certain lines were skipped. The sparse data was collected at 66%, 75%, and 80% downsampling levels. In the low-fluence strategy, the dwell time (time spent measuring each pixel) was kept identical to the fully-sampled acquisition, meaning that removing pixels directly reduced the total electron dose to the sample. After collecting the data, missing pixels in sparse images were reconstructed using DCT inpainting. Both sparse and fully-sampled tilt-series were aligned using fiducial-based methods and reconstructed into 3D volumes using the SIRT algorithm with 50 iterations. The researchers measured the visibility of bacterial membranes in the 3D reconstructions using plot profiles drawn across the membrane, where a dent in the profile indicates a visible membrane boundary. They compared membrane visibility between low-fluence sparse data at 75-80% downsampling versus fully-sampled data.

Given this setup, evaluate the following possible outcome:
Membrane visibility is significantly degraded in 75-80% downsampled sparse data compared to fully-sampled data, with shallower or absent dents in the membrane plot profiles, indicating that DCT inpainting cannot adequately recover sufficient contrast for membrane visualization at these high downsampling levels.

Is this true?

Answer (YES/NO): YES